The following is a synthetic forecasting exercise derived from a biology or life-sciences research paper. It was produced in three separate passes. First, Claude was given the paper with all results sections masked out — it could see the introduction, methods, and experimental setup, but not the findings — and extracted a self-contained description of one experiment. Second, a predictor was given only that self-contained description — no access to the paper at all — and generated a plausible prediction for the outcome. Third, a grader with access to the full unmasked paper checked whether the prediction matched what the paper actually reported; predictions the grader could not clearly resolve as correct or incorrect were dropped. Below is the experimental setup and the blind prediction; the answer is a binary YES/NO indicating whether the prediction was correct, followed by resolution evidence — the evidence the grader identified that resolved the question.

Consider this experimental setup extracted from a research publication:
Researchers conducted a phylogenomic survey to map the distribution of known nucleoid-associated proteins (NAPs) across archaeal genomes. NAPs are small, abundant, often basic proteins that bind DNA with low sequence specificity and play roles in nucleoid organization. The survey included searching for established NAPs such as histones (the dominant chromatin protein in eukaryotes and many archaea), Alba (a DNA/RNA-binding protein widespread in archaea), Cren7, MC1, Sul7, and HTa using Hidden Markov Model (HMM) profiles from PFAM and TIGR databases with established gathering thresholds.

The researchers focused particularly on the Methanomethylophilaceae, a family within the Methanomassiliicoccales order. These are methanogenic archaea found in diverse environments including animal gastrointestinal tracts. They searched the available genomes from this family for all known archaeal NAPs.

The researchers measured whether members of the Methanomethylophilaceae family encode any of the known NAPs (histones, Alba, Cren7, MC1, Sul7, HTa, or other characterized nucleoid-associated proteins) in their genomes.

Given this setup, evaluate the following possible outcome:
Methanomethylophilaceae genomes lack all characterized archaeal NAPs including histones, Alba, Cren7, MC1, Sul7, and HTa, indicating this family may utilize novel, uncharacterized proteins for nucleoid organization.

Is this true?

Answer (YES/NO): YES